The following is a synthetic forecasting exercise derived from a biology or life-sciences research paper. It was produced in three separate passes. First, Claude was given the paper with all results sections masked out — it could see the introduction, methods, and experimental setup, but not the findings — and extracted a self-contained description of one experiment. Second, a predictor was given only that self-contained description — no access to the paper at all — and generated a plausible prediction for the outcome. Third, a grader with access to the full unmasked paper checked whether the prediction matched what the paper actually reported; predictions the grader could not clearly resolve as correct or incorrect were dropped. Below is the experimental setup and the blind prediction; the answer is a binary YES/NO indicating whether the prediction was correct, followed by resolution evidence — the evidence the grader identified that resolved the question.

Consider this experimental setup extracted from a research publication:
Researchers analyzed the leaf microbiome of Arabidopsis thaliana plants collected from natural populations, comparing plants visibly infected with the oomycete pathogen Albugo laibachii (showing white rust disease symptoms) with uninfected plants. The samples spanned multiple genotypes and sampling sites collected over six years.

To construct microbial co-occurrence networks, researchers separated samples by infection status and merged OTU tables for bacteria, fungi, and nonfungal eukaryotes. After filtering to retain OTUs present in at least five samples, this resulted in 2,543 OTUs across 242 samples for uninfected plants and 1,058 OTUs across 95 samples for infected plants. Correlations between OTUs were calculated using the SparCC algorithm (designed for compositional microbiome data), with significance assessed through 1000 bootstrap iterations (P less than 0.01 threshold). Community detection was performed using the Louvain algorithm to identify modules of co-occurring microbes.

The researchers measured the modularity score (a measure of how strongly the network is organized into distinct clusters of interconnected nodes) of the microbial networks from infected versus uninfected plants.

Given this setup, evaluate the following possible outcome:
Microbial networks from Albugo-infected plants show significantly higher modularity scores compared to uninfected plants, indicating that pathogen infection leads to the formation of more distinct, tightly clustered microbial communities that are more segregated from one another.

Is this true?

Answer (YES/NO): NO